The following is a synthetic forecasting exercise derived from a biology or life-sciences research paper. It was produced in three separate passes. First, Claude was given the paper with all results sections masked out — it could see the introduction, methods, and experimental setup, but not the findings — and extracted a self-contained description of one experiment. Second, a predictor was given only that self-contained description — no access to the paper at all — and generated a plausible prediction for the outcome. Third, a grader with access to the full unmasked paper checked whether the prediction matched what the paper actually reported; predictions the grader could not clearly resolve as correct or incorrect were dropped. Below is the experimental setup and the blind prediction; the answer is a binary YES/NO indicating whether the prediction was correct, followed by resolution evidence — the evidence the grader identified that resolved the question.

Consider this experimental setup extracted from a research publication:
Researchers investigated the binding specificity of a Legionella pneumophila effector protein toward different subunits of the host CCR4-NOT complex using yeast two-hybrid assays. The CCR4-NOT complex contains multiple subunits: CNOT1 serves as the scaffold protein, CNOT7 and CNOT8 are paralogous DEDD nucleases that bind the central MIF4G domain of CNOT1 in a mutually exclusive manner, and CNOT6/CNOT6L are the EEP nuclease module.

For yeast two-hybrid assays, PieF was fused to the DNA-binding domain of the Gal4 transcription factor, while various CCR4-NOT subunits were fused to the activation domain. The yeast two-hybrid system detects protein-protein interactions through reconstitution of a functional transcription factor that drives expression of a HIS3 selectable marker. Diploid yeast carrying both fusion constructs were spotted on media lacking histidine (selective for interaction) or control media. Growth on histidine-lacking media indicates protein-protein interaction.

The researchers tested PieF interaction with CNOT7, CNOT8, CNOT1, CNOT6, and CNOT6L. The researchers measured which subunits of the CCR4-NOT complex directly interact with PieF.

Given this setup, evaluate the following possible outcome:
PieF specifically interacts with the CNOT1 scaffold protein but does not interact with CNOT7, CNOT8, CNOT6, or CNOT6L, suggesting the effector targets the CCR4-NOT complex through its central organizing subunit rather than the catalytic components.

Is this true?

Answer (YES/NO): NO